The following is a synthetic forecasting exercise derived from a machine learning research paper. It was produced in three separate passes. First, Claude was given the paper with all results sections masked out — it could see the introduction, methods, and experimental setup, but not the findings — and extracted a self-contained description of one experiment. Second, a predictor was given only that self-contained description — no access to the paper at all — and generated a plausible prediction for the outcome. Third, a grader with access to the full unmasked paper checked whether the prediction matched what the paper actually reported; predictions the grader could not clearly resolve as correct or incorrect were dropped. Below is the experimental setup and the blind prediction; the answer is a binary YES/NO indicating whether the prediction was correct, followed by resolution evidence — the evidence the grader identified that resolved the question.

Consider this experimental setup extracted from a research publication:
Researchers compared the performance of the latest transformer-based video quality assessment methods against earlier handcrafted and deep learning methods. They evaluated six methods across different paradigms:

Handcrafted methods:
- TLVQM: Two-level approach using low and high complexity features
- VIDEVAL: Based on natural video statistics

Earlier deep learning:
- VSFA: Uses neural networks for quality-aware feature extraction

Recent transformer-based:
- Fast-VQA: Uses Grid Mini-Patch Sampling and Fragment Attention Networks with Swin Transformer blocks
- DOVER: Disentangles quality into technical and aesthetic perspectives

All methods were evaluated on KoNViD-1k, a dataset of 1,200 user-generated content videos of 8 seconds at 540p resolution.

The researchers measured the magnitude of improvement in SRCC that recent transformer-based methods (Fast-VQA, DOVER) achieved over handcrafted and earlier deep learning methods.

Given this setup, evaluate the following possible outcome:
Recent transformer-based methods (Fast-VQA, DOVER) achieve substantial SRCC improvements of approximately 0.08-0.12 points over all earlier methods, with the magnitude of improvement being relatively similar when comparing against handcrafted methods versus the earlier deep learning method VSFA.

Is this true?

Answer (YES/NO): NO